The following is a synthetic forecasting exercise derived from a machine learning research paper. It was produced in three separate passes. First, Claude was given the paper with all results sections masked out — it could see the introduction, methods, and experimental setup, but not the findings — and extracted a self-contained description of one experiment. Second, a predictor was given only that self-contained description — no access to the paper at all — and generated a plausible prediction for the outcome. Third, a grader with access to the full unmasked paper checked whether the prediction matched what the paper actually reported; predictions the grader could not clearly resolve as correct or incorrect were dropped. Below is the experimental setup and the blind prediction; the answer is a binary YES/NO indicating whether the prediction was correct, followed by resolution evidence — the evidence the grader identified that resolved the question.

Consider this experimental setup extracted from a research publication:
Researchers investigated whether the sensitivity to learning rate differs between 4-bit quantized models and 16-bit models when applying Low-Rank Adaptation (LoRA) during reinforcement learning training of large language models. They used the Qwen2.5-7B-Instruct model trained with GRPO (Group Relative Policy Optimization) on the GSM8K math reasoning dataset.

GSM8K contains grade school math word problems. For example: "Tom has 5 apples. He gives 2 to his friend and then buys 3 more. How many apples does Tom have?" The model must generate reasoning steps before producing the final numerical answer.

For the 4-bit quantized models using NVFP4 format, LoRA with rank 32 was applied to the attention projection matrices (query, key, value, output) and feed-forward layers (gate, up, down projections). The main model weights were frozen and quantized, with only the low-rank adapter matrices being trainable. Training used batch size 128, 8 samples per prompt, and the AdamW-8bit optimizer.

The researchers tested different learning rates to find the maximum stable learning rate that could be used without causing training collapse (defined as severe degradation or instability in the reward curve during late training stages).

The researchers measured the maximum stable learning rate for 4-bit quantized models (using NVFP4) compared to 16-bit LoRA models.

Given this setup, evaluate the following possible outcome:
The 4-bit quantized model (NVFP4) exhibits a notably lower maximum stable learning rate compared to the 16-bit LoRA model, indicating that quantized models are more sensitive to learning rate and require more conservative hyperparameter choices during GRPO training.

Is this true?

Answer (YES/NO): NO